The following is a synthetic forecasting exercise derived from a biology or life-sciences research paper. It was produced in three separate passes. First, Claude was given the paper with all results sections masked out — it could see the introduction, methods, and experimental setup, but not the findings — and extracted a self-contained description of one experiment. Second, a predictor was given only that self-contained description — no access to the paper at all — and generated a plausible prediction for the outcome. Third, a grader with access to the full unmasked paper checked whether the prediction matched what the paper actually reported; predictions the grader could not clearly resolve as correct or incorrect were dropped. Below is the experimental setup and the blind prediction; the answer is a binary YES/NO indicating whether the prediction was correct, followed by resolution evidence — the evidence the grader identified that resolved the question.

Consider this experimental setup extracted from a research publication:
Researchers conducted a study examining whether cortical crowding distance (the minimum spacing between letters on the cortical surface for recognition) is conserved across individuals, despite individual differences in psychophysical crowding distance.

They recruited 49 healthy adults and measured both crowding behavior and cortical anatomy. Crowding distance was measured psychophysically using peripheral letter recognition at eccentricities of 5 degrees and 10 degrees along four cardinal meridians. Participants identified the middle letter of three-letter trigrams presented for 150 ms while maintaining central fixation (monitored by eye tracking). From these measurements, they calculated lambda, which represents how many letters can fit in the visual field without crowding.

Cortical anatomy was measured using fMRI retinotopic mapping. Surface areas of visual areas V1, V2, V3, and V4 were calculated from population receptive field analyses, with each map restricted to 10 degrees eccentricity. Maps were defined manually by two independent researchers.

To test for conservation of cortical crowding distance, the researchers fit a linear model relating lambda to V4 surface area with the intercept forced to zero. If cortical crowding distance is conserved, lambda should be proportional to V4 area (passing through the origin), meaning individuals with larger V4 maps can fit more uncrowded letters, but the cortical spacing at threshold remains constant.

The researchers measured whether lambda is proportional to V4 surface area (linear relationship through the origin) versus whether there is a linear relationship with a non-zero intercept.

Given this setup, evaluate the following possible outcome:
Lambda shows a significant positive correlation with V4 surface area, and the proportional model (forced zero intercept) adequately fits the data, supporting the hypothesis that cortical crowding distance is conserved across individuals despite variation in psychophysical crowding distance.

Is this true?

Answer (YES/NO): YES